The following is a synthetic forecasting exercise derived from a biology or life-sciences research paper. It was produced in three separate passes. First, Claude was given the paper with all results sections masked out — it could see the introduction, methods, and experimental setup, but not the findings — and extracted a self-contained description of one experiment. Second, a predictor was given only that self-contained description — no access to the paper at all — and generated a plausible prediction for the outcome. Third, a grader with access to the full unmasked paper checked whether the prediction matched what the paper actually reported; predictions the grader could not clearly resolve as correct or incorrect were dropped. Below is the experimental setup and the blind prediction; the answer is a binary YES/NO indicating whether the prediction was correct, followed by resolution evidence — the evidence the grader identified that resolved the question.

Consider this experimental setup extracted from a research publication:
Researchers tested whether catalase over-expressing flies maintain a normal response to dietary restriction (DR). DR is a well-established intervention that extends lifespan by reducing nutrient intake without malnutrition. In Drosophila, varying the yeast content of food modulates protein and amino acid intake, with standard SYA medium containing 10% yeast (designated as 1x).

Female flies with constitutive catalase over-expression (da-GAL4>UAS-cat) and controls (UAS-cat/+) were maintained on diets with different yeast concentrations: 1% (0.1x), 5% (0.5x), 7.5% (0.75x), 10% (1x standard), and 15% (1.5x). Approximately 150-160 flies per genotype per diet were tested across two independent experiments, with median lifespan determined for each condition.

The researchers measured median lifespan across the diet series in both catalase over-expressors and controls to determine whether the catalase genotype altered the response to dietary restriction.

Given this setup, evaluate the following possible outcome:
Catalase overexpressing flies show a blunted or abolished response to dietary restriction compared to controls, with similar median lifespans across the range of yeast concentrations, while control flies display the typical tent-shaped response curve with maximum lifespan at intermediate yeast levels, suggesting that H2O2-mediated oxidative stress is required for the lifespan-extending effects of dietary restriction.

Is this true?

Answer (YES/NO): NO